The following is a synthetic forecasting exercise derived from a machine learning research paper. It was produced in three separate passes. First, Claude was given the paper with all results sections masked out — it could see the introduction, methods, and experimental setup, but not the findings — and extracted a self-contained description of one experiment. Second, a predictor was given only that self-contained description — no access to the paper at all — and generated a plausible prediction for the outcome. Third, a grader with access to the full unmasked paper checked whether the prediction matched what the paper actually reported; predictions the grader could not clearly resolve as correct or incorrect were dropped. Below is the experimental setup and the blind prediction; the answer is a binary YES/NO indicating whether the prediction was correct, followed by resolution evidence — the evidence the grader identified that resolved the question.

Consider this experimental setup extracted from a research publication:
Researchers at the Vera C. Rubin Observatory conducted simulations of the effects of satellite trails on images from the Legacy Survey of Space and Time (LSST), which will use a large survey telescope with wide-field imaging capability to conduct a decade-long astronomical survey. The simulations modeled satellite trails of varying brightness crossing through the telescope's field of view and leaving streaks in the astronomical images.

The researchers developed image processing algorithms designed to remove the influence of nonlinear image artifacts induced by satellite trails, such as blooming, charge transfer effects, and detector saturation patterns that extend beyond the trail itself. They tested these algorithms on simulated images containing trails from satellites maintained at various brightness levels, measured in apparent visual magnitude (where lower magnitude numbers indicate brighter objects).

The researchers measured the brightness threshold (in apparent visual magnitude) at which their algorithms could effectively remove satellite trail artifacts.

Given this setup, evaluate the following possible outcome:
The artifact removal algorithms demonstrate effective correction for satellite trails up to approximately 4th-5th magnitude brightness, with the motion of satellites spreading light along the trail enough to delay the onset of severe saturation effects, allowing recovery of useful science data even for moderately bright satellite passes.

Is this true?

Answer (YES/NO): NO